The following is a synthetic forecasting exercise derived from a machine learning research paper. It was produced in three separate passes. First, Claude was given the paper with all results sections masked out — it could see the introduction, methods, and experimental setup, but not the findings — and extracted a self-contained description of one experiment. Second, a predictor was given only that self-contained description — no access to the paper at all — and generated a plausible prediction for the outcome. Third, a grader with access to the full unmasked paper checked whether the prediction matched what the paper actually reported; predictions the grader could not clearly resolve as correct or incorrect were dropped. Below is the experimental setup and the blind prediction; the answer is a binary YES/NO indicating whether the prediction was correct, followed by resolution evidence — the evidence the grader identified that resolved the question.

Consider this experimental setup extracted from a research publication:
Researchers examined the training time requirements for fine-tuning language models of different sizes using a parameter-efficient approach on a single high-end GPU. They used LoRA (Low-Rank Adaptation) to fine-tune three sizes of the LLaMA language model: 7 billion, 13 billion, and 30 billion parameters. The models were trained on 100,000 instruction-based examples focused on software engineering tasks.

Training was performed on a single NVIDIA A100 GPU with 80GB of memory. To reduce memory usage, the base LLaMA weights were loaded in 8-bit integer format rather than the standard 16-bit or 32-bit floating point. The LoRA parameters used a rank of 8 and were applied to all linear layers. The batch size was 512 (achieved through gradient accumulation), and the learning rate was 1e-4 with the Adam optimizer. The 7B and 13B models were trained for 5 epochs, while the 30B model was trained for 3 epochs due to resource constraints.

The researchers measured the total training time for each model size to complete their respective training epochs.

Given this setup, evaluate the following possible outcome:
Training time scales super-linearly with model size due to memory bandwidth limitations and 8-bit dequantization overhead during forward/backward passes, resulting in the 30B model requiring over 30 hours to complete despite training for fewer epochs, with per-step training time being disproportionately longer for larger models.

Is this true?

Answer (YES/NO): NO